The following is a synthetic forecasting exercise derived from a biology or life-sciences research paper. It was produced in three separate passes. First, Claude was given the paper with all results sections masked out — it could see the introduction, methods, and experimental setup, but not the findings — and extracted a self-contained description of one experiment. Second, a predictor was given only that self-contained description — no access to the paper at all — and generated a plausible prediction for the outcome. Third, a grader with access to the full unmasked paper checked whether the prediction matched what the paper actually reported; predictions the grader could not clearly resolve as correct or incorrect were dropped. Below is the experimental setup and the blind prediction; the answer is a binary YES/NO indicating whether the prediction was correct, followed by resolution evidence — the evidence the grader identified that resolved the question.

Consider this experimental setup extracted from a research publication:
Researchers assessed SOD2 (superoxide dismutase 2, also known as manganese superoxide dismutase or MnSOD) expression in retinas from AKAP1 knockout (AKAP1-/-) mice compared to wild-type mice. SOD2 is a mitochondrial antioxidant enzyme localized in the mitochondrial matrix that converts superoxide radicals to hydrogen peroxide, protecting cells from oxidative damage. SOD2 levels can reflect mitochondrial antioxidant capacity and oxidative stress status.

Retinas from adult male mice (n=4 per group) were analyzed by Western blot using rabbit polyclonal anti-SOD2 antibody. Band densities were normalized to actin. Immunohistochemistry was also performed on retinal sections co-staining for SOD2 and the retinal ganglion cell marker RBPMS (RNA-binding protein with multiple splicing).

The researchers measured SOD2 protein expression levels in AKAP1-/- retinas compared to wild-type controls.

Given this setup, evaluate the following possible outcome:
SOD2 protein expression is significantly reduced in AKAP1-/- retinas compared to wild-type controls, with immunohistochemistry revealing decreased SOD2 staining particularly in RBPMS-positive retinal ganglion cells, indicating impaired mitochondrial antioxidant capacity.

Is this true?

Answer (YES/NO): NO